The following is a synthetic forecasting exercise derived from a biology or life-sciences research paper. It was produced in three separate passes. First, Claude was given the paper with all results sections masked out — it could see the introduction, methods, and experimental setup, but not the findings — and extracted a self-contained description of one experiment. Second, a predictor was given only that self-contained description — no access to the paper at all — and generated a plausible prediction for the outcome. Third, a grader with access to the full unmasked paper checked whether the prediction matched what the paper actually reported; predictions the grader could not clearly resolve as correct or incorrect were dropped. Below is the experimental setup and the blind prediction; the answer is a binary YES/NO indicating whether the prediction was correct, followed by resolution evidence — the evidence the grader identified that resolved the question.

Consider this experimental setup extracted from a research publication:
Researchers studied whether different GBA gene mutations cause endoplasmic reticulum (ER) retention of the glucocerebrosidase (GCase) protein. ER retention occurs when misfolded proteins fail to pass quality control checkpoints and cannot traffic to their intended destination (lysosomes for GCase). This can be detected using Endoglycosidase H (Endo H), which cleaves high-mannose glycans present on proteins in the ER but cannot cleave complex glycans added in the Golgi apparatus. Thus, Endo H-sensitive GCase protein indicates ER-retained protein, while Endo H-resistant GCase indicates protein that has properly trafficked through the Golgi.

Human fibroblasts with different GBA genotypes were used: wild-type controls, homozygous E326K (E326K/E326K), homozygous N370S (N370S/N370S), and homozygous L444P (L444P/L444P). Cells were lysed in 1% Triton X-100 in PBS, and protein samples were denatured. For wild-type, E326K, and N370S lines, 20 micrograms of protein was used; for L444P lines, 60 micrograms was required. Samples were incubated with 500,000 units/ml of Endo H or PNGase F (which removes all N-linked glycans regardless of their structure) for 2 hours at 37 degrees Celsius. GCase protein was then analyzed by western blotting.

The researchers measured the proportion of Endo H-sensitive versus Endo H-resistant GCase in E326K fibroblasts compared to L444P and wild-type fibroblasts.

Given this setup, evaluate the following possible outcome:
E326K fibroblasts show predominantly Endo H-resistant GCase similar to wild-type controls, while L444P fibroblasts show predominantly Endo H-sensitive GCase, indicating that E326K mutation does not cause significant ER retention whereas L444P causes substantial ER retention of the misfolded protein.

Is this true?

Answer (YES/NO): YES